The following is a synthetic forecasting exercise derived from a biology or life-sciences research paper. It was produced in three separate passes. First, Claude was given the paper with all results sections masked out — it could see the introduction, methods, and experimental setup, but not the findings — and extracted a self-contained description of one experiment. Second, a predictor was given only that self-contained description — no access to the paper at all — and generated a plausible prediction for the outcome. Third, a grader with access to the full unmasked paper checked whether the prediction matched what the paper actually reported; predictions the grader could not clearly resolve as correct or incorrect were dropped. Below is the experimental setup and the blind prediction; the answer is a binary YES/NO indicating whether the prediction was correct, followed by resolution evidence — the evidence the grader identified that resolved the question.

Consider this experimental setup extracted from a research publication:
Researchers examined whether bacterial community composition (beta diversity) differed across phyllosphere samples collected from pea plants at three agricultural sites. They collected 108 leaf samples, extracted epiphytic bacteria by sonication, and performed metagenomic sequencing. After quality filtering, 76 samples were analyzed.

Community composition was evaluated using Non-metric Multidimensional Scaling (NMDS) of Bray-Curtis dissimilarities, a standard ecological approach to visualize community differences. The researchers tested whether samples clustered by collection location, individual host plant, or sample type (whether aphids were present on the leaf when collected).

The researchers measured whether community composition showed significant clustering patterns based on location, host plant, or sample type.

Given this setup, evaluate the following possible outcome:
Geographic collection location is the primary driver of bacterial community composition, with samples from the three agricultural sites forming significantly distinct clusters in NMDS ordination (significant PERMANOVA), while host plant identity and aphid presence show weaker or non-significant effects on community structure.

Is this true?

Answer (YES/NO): NO